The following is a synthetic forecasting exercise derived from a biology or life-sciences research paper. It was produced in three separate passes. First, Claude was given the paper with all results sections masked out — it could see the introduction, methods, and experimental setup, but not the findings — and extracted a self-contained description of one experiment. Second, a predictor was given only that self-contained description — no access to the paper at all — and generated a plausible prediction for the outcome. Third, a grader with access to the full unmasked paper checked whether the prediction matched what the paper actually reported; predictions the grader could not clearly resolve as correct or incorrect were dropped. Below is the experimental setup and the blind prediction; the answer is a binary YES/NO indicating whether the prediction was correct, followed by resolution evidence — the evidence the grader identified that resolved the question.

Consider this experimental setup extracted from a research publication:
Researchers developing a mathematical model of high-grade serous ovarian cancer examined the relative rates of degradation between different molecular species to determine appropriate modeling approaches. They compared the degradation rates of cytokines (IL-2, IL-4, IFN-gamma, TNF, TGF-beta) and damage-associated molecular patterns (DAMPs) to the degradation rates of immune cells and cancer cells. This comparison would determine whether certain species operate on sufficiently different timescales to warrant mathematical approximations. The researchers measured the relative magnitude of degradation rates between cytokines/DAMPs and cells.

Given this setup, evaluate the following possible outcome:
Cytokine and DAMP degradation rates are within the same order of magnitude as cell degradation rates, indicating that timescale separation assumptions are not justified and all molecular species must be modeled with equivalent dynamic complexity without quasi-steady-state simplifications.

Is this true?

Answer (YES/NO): NO